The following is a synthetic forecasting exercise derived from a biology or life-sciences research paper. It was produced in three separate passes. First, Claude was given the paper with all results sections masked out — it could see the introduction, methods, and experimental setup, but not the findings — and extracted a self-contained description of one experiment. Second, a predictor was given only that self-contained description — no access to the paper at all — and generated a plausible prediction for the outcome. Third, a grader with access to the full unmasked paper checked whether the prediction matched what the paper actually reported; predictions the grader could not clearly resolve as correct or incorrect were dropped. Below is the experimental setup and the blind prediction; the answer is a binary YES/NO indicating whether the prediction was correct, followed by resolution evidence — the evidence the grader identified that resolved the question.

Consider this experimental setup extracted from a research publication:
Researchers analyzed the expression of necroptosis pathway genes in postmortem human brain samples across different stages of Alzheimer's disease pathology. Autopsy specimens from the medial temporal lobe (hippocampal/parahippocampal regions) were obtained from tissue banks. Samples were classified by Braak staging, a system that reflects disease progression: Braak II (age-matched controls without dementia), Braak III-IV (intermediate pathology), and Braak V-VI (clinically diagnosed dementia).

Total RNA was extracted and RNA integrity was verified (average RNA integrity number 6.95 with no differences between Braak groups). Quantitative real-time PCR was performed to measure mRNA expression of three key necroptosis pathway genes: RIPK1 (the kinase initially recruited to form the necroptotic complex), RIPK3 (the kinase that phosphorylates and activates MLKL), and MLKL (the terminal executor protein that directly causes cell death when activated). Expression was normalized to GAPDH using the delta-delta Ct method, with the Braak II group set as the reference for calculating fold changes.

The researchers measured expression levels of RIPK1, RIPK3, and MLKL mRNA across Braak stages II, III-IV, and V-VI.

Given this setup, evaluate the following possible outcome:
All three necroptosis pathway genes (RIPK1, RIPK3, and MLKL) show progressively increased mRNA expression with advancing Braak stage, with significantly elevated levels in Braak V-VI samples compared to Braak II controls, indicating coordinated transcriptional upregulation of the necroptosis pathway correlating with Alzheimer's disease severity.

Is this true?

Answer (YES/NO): NO